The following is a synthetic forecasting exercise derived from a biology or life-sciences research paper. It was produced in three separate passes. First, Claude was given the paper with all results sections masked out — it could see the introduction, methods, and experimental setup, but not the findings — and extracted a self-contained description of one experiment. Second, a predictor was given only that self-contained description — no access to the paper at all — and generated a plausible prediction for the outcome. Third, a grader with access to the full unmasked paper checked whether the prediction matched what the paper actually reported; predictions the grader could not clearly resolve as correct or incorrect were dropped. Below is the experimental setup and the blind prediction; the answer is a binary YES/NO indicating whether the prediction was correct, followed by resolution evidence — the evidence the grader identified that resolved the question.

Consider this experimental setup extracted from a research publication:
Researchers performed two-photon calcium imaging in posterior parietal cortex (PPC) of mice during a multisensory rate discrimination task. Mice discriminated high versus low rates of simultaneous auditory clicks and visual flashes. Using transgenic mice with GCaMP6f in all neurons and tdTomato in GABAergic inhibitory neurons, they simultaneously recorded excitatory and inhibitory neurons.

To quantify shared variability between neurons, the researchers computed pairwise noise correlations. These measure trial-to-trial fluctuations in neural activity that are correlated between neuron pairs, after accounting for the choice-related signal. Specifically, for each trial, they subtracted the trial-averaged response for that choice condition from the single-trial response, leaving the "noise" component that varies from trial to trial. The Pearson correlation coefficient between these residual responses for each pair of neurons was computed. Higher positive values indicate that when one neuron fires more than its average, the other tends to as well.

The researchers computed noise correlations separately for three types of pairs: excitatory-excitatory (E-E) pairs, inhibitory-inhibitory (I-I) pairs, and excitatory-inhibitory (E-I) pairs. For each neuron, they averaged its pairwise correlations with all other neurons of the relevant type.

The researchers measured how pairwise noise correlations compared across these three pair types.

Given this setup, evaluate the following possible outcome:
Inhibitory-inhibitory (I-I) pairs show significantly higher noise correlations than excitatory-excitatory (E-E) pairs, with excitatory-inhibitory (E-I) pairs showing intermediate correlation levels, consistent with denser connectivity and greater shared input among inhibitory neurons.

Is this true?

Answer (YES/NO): YES